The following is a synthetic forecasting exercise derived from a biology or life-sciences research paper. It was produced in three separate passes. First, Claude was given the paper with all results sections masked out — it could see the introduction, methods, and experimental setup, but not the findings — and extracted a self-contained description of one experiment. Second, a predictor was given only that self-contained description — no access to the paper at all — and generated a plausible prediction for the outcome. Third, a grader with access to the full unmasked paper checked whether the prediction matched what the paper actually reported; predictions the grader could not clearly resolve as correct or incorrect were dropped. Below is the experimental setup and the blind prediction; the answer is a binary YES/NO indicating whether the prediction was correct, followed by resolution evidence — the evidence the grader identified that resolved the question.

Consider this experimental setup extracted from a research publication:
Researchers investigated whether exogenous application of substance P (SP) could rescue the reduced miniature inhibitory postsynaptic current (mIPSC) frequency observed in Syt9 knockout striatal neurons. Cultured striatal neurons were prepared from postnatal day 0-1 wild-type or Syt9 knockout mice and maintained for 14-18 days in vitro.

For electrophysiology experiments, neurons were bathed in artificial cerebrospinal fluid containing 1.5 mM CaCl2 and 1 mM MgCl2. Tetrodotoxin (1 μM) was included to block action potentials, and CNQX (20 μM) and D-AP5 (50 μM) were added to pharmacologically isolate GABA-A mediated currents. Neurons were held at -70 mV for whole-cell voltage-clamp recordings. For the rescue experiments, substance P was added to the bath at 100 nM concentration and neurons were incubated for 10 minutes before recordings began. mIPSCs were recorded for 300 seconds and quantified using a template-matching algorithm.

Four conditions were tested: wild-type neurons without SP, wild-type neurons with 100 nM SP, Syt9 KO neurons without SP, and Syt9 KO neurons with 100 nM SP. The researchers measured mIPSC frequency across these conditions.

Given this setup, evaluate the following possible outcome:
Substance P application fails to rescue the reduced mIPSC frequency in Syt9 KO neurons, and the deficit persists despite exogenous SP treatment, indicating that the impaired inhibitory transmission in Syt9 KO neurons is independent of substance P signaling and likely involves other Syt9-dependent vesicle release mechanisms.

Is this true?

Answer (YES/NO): NO